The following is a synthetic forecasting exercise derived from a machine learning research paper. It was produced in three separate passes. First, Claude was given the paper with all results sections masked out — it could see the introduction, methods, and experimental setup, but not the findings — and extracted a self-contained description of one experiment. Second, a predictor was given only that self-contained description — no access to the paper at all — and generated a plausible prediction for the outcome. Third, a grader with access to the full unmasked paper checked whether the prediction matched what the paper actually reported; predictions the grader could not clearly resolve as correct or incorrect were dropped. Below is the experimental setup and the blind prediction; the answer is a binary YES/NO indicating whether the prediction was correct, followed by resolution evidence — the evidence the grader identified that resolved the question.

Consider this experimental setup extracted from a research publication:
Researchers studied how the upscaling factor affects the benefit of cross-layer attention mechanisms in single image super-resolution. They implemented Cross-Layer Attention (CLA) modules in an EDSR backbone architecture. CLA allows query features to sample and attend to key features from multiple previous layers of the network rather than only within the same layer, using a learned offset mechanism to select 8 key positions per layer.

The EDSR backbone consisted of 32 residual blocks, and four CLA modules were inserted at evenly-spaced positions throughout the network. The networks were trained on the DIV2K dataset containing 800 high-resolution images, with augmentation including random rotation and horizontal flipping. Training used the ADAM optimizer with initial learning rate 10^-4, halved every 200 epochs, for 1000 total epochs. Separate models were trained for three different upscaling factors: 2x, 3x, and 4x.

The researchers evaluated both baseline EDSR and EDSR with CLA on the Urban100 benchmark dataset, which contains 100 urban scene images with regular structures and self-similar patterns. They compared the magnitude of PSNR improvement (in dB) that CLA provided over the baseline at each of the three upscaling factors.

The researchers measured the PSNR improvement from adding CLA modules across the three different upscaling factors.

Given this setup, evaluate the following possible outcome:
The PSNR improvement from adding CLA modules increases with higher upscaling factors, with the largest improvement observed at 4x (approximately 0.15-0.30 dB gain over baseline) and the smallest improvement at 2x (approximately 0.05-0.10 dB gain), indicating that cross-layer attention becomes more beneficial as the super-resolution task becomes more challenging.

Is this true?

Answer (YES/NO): NO